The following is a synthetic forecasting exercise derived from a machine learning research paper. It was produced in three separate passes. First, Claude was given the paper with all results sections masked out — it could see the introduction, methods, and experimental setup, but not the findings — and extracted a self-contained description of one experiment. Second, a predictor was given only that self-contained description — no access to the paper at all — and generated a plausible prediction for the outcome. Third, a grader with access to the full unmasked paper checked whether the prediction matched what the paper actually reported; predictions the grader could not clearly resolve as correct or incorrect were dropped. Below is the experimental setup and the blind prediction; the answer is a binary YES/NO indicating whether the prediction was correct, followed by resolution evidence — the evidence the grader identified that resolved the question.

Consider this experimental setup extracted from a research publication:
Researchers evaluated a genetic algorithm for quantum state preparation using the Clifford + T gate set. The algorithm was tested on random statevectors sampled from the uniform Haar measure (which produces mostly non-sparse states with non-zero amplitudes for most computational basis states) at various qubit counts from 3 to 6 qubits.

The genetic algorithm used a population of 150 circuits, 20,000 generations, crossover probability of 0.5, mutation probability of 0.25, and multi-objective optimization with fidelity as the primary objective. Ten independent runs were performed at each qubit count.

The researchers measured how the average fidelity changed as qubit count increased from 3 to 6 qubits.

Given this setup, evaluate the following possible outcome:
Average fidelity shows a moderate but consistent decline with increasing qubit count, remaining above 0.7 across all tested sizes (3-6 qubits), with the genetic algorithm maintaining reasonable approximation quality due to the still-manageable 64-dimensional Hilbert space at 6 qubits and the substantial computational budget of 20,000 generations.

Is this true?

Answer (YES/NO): NO